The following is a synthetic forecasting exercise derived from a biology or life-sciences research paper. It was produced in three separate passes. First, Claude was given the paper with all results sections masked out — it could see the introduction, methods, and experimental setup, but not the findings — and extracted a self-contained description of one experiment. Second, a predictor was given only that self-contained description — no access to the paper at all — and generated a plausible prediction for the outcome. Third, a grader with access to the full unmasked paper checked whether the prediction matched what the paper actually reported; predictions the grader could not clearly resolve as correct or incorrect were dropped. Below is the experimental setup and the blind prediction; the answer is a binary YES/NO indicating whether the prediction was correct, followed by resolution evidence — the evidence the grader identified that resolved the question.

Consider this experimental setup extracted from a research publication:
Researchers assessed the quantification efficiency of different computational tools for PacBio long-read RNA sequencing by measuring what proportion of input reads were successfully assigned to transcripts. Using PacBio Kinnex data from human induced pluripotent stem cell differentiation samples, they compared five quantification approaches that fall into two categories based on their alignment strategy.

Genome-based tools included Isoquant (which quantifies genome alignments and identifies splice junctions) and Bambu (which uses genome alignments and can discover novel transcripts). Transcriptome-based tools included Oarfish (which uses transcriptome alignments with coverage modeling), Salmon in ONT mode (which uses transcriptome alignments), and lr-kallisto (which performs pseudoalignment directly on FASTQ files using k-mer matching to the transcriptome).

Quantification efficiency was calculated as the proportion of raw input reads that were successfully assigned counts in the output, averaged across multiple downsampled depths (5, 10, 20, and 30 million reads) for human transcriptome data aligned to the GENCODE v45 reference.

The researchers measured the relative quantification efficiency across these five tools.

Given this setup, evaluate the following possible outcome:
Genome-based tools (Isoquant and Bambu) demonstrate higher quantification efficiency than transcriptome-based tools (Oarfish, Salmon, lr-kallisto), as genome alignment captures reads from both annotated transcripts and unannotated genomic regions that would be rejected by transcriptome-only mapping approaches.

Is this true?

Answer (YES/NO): NO